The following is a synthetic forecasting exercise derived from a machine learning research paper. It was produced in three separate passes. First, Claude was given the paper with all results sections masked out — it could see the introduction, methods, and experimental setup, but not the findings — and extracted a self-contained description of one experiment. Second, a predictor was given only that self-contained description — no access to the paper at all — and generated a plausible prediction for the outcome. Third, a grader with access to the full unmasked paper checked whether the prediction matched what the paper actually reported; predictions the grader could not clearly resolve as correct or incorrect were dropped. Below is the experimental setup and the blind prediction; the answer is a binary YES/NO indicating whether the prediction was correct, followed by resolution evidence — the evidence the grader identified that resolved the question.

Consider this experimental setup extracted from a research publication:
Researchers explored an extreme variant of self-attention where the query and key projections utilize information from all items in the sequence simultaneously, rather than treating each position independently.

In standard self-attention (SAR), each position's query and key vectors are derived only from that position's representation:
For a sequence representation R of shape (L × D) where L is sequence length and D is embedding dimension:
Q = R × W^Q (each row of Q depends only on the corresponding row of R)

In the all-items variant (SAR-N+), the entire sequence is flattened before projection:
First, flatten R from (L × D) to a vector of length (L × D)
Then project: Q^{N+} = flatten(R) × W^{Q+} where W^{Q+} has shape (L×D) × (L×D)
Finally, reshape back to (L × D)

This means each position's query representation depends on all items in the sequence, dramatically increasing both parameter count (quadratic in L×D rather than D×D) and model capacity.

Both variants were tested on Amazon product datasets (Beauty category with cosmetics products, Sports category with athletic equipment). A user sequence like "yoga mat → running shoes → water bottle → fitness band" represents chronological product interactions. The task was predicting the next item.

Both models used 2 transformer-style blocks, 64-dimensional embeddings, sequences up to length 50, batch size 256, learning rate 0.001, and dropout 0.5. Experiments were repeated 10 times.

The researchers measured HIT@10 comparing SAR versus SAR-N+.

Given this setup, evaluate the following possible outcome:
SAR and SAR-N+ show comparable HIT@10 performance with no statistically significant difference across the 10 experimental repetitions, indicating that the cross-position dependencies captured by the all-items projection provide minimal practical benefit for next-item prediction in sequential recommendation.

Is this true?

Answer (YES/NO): NO